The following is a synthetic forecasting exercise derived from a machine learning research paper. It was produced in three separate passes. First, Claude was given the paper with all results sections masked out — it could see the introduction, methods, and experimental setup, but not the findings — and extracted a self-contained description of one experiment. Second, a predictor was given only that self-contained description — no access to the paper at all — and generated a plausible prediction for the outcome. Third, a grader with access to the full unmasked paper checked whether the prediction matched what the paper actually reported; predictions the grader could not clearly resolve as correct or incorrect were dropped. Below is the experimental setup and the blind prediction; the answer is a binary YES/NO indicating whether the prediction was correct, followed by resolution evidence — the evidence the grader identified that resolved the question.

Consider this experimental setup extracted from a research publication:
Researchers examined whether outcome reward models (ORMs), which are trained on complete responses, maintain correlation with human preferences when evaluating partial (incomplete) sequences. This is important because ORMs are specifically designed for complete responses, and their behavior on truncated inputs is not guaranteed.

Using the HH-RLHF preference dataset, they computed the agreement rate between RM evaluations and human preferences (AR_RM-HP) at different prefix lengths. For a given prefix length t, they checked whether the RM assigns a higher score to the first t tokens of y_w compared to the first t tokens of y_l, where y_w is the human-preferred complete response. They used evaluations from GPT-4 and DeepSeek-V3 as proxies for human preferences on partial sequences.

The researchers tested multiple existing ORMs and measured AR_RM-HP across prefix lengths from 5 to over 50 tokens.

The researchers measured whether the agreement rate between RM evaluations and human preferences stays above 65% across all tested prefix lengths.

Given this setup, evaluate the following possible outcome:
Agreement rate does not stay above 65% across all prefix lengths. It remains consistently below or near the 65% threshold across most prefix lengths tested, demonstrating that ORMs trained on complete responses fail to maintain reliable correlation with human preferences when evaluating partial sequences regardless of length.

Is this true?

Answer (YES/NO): NO